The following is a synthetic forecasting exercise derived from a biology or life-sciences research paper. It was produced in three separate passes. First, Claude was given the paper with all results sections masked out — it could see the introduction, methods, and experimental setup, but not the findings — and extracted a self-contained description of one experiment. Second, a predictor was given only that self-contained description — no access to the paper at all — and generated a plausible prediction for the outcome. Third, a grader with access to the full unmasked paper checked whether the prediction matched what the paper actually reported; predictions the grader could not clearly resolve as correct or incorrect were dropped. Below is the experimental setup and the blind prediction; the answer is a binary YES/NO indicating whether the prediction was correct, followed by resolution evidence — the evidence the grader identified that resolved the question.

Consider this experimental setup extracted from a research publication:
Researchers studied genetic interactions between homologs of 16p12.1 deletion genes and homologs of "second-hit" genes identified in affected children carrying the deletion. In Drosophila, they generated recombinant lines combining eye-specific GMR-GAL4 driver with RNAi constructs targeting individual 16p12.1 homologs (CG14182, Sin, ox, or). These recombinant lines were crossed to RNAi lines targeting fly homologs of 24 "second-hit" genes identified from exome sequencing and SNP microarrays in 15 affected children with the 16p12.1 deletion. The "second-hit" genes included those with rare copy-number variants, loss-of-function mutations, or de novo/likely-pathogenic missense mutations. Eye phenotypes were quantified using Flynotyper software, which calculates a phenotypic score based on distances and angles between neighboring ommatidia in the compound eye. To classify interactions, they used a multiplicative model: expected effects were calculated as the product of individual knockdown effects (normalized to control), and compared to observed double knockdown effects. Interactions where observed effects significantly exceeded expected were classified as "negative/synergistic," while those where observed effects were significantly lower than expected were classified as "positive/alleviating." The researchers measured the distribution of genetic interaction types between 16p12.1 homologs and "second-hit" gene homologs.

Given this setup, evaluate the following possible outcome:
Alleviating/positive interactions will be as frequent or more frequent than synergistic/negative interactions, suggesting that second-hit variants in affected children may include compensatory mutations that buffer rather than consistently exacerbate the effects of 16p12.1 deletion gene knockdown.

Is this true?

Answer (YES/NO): YES